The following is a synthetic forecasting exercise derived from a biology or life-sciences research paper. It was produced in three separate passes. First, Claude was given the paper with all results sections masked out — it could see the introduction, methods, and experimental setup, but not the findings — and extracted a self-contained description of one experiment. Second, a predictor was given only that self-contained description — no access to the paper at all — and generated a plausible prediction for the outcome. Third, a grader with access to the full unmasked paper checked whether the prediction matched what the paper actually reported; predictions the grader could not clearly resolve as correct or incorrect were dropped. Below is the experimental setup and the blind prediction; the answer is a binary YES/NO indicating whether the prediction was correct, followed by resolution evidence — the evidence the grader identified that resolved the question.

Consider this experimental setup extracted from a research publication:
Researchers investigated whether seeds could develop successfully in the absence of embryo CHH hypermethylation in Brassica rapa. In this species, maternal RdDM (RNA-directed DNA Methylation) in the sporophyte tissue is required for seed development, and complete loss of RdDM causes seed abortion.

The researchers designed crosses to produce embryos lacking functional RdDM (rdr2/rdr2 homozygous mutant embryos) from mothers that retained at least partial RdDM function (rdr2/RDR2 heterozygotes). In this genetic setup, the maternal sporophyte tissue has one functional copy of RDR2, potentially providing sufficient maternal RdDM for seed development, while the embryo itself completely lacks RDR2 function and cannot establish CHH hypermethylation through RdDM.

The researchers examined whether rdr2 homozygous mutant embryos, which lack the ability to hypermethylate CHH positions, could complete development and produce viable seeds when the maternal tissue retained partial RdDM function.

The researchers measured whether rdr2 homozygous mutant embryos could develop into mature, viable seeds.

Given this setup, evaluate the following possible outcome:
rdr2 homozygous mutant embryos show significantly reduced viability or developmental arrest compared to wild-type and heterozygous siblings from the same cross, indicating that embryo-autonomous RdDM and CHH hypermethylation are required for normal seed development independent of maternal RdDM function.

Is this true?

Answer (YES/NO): NO